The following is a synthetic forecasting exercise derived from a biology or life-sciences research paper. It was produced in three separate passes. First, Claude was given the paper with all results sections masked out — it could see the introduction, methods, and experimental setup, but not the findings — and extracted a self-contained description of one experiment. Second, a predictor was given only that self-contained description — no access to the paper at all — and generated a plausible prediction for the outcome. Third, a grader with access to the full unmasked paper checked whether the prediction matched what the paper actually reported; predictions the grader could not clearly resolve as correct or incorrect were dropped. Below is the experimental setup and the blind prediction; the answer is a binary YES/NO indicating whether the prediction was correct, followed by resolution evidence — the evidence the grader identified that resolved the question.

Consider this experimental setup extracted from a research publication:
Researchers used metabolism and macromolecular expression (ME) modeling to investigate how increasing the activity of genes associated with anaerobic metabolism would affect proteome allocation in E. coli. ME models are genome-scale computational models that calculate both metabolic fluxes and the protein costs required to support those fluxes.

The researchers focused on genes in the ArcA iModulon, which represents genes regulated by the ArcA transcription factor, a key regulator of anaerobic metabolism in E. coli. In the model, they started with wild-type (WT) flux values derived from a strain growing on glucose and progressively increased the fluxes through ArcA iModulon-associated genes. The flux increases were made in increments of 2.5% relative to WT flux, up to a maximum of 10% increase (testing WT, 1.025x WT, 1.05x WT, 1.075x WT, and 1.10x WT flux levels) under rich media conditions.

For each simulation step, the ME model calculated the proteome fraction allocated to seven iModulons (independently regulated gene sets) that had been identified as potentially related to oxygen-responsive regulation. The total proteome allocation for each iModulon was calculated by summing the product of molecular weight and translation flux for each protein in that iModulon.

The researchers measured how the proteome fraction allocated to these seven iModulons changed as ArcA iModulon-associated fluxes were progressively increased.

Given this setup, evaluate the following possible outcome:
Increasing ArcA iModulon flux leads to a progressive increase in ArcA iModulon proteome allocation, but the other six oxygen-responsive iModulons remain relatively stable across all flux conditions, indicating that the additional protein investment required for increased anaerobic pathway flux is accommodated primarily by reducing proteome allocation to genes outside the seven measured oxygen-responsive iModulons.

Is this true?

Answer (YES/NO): NO